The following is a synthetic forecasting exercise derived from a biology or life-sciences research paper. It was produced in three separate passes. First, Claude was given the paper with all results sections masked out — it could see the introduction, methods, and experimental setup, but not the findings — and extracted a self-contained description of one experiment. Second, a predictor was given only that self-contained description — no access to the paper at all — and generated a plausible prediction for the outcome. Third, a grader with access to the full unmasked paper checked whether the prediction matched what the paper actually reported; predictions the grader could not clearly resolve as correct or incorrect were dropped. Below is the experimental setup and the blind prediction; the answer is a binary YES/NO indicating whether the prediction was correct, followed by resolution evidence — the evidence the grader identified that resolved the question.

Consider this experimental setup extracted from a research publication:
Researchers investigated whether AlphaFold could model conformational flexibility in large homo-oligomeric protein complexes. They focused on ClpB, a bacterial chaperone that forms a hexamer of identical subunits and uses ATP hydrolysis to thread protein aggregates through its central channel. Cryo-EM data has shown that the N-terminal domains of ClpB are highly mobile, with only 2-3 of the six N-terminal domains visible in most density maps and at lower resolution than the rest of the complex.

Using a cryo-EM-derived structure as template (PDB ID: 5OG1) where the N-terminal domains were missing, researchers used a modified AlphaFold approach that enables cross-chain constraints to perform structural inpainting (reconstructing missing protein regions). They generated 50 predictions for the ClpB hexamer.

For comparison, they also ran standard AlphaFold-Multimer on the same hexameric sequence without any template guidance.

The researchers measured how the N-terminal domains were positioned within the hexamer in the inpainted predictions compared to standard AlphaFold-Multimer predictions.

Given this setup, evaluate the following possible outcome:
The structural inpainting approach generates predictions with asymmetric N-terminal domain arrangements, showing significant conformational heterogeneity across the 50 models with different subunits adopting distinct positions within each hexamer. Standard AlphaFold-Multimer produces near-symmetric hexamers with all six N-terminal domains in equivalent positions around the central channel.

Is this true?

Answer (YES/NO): YES